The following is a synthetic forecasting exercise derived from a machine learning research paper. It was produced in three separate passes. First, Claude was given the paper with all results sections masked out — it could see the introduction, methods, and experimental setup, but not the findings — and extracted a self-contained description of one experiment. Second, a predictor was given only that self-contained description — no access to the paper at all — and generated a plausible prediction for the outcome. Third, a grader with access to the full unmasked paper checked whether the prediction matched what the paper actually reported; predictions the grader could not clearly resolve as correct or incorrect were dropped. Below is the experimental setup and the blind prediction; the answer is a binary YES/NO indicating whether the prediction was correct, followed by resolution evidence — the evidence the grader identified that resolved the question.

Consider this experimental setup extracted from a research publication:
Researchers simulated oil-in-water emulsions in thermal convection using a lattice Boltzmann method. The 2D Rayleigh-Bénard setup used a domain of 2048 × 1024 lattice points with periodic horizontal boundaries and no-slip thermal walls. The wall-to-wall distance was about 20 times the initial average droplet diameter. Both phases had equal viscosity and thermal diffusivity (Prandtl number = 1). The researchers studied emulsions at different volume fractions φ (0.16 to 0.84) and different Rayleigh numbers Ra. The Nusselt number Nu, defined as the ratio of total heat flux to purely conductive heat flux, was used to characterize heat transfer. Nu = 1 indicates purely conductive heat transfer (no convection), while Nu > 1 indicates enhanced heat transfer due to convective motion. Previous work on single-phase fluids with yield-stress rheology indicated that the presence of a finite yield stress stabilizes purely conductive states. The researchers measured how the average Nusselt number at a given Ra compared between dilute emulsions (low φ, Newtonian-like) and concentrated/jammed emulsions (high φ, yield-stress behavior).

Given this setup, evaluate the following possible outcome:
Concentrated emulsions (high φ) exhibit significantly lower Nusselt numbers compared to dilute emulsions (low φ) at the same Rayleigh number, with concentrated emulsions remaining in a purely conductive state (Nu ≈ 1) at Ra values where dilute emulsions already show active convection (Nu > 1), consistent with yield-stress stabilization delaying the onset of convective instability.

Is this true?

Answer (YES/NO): YES